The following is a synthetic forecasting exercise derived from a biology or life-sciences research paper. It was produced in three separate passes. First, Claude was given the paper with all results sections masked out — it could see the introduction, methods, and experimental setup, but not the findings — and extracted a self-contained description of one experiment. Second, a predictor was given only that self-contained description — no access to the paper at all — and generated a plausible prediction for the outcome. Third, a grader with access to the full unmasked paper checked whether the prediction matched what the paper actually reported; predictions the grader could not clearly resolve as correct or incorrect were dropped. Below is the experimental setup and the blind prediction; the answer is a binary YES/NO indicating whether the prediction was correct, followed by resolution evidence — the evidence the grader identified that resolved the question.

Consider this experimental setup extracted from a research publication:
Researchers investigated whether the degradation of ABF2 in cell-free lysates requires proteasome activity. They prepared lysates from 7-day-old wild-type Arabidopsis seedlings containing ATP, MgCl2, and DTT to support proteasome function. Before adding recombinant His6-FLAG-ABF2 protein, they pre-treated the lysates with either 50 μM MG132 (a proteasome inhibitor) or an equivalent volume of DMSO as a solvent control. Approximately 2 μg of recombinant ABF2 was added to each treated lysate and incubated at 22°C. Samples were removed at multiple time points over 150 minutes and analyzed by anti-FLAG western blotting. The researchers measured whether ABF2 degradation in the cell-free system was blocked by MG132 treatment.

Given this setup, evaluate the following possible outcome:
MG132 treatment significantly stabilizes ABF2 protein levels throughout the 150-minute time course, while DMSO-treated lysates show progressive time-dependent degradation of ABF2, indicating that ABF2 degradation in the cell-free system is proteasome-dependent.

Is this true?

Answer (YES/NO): YES